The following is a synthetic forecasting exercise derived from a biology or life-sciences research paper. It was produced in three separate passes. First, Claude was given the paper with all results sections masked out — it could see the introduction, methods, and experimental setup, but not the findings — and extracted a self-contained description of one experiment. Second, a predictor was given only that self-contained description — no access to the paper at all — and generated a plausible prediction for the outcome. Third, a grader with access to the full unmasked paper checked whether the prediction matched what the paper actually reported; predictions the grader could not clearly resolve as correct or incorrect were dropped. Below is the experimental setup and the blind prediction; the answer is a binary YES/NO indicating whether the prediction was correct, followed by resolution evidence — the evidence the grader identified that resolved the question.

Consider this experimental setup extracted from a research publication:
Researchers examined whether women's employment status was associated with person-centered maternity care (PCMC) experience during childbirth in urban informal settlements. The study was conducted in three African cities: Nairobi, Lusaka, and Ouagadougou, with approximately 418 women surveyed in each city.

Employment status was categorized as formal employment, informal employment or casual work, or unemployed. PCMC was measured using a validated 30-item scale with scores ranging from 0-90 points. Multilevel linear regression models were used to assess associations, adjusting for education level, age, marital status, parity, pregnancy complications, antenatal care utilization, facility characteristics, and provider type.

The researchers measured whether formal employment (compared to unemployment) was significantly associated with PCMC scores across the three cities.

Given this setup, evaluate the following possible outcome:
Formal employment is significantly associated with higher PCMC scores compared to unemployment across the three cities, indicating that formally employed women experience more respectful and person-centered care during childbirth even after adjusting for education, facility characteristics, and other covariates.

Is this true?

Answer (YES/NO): NO